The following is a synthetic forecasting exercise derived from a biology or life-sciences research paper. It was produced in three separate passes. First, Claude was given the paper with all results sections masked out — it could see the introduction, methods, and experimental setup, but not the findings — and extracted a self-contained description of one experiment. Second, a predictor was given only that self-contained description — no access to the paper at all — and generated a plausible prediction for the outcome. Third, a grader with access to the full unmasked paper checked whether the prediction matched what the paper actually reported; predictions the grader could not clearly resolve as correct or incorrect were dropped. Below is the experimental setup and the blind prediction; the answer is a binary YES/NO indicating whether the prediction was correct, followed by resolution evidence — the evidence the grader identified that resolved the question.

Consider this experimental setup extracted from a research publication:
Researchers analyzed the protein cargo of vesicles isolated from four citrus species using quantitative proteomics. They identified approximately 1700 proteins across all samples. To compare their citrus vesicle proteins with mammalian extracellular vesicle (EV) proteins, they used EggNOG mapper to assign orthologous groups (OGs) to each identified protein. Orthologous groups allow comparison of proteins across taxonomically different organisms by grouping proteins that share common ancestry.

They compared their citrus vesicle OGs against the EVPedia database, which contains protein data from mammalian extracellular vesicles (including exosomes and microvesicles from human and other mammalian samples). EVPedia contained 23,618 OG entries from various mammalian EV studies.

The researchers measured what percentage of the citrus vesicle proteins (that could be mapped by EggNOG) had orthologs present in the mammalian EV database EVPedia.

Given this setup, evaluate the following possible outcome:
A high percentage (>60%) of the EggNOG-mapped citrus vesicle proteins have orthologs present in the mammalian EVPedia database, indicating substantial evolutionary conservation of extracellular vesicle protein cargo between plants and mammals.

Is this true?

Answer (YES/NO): YES